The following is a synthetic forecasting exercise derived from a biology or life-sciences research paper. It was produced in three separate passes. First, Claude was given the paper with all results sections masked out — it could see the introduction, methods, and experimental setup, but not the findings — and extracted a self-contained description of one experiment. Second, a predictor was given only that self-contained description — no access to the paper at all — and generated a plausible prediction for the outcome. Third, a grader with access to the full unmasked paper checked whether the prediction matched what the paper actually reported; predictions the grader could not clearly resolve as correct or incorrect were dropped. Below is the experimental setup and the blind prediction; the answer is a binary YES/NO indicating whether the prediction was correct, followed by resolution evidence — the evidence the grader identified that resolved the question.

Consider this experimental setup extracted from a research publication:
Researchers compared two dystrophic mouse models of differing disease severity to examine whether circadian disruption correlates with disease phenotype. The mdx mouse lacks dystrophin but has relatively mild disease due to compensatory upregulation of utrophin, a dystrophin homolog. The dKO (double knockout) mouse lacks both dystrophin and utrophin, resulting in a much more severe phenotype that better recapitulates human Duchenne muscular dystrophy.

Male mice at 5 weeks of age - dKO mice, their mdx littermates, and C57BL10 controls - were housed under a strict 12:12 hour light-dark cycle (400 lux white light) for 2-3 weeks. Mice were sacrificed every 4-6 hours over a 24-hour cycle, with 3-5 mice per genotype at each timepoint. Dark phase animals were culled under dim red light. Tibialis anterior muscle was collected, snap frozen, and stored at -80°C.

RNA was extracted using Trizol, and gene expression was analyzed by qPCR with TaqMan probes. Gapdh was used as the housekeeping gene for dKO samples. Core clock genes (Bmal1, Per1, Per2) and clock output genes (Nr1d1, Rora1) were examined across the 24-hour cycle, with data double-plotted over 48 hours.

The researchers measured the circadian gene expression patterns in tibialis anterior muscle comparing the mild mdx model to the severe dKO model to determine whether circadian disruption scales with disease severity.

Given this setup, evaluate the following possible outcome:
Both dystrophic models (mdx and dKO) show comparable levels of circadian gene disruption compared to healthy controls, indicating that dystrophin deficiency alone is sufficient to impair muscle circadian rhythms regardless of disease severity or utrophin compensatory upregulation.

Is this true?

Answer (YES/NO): NO